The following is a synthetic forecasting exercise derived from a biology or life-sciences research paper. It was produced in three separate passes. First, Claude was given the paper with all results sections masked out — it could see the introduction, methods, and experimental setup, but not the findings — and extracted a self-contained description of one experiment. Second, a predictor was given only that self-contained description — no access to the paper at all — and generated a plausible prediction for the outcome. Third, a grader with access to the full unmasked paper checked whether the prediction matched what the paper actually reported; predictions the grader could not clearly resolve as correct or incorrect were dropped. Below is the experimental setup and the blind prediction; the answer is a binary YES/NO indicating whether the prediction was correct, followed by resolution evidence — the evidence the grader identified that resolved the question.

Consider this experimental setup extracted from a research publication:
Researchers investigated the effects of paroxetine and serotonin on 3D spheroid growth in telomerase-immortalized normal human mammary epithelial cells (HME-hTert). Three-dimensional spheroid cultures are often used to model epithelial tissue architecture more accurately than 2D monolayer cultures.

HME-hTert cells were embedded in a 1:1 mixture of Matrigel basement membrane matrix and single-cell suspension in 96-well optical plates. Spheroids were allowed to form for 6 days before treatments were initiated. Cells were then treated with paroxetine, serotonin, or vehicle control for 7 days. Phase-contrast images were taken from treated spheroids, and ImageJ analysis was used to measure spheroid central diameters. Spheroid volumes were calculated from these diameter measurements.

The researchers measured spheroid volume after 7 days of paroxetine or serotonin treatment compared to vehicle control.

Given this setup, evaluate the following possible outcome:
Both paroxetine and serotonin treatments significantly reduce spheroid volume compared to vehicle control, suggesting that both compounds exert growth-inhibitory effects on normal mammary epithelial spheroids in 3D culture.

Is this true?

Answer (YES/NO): YES